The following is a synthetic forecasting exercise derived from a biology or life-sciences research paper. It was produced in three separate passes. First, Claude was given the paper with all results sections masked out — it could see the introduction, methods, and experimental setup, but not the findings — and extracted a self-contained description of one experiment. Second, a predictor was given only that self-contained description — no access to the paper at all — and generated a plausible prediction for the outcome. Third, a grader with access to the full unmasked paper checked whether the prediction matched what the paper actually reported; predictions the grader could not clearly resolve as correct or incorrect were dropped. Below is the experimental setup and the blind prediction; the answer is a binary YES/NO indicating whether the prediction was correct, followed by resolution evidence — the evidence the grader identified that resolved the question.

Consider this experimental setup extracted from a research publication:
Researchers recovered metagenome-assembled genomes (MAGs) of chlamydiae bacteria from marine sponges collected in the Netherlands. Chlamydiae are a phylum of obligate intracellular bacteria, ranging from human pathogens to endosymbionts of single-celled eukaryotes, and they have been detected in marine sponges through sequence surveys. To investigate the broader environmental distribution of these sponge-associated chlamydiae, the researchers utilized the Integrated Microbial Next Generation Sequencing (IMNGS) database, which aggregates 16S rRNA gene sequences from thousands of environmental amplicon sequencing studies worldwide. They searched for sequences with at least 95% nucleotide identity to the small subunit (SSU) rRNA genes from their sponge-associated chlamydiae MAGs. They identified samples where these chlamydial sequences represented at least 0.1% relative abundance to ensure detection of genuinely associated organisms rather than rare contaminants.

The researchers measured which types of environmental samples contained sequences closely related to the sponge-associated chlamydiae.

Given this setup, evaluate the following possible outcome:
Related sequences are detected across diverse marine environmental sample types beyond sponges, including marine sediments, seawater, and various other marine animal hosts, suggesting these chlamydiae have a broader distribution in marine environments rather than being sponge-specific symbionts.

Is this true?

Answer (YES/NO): NO